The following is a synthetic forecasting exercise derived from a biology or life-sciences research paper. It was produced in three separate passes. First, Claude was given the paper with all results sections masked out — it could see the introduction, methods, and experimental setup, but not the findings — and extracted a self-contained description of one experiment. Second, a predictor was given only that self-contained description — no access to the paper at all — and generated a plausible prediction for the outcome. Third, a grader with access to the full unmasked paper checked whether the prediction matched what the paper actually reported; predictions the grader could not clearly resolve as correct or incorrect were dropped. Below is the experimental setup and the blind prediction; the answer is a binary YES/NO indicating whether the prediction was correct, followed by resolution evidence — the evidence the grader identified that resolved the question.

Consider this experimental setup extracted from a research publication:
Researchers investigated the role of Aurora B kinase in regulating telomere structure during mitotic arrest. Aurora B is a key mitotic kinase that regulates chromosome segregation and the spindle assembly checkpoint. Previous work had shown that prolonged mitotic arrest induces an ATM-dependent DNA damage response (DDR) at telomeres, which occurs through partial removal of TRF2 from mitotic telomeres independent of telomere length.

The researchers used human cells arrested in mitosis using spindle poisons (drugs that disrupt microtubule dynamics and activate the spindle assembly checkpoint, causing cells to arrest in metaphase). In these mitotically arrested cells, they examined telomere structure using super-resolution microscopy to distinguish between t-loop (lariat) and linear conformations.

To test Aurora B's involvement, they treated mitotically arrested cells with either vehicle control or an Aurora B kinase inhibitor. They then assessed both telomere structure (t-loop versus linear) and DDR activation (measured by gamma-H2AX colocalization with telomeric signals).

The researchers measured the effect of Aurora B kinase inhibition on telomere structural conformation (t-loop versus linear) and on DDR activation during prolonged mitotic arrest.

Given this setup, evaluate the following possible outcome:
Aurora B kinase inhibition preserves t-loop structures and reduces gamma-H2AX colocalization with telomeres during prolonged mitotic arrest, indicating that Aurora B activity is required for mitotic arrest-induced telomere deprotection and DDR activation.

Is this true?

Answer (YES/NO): YES